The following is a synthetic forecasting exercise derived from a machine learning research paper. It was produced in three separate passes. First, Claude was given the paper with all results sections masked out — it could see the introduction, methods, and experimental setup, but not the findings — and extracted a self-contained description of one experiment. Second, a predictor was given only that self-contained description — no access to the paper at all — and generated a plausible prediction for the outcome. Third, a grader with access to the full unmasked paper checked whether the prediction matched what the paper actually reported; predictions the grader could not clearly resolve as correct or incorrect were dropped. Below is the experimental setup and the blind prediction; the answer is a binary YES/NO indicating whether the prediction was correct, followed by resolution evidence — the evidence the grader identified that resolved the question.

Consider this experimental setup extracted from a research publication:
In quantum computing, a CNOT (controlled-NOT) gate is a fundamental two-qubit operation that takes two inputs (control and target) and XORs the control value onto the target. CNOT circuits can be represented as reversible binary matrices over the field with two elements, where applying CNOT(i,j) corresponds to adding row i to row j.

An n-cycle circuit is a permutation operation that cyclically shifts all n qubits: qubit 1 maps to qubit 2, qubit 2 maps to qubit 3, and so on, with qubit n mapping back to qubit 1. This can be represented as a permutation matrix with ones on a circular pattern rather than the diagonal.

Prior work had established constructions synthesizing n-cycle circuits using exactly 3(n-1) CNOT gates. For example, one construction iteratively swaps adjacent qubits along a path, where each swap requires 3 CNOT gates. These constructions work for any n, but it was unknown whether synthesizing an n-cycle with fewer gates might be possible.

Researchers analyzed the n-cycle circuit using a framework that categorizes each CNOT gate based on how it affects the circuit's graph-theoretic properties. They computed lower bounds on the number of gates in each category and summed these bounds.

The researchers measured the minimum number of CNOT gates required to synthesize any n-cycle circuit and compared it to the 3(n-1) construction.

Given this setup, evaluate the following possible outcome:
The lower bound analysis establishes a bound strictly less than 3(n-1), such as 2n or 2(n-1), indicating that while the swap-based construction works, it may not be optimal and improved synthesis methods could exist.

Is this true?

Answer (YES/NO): NO